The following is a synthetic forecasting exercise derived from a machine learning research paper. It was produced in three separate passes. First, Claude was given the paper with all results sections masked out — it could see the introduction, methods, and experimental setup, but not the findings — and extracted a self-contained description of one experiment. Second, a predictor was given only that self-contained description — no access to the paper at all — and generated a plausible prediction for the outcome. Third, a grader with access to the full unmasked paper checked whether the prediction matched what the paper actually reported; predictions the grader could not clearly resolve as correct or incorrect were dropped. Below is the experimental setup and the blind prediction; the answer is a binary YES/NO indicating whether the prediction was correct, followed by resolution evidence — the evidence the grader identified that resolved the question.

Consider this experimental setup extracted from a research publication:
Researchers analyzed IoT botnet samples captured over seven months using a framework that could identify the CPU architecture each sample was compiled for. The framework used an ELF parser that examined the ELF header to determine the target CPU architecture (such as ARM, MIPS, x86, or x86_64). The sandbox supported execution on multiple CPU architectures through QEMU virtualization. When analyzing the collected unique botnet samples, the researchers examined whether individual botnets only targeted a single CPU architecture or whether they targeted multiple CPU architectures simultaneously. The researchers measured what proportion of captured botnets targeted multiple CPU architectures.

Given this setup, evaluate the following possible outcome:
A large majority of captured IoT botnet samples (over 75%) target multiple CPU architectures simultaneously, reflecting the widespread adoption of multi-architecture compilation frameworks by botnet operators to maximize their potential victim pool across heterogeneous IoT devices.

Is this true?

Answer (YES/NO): NO